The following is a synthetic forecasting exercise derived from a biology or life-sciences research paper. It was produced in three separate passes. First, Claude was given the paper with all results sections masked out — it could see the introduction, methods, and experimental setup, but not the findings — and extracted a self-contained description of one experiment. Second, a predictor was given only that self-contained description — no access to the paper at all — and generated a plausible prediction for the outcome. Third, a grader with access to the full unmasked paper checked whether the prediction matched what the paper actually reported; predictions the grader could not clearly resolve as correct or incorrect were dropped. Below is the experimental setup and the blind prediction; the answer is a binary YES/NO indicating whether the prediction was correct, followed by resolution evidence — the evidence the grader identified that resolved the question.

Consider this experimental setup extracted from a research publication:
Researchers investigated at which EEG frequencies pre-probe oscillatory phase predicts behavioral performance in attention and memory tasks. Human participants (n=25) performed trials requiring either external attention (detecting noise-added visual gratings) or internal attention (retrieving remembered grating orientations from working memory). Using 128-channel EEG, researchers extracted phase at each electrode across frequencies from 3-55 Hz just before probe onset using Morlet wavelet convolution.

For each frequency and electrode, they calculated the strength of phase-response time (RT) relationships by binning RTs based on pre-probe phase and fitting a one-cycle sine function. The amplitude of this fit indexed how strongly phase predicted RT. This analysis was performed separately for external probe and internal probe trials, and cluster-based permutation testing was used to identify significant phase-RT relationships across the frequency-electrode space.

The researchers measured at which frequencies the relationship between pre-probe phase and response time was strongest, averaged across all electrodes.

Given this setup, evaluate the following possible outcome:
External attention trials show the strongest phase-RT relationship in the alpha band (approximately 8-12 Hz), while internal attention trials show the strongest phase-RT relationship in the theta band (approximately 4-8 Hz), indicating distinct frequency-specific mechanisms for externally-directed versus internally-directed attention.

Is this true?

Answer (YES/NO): NO